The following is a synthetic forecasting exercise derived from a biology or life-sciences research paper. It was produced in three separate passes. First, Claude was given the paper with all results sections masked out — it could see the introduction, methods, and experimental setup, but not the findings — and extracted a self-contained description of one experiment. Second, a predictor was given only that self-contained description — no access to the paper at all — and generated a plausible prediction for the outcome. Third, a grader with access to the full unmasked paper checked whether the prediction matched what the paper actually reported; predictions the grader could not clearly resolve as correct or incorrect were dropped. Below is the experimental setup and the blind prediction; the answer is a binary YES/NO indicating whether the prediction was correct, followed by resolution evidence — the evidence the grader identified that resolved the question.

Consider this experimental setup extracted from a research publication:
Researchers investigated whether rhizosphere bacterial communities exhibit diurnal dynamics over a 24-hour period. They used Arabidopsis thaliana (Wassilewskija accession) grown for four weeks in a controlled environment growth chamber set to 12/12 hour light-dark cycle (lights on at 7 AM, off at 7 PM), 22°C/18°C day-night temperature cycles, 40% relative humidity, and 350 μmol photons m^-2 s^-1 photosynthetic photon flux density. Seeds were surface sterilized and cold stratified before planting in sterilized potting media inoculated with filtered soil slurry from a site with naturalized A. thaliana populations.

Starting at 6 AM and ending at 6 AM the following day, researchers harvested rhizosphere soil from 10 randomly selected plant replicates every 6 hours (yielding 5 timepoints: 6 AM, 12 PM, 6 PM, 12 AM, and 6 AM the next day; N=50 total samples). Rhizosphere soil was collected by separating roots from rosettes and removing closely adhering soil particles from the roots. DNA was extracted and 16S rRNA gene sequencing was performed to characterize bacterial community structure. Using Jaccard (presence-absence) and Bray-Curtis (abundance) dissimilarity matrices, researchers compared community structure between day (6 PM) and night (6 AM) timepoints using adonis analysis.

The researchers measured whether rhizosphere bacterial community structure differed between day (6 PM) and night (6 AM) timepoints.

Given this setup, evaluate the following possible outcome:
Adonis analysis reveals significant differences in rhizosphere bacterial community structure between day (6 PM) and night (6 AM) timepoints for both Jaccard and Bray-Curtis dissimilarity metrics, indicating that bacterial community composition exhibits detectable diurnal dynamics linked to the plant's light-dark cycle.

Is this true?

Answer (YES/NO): NO